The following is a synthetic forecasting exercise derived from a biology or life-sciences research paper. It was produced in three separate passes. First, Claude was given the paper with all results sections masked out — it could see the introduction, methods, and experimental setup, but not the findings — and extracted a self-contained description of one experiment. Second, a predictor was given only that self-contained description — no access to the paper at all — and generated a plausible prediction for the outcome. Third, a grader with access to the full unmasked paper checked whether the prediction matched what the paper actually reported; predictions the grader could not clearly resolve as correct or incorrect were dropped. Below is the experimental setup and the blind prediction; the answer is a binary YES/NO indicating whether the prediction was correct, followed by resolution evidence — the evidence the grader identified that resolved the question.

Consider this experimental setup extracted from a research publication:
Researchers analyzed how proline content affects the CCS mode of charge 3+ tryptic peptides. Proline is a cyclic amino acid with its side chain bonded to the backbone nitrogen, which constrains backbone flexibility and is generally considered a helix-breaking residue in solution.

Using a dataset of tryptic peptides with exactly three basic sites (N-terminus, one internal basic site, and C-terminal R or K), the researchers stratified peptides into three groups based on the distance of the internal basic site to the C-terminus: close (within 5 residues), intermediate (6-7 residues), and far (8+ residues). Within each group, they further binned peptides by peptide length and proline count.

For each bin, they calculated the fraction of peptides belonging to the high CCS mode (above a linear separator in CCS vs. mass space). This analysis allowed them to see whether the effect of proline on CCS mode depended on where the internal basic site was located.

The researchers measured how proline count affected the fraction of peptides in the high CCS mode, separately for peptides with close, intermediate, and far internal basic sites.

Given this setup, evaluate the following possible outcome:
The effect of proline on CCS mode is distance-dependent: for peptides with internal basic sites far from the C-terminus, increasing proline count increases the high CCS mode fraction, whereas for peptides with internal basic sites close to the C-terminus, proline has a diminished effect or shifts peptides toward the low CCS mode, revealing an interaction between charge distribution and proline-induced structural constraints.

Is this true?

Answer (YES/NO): NO